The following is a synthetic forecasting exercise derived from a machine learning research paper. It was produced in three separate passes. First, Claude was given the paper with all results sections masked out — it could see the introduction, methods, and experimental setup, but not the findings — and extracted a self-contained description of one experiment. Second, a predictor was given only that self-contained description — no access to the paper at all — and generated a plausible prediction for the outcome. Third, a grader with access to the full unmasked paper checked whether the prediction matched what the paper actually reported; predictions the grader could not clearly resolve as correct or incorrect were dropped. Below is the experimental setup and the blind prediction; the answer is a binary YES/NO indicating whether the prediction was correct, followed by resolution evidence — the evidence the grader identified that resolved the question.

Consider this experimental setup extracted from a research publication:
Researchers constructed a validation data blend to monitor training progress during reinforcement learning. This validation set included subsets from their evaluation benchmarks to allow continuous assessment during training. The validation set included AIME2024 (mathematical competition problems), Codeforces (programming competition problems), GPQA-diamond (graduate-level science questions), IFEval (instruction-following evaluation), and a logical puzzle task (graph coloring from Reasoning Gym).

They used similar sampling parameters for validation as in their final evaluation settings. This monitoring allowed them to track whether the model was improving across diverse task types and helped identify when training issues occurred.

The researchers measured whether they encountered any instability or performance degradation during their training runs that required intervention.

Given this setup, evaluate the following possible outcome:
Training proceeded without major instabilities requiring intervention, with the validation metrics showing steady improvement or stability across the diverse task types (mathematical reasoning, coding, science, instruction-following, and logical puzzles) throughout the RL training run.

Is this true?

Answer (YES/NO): NO